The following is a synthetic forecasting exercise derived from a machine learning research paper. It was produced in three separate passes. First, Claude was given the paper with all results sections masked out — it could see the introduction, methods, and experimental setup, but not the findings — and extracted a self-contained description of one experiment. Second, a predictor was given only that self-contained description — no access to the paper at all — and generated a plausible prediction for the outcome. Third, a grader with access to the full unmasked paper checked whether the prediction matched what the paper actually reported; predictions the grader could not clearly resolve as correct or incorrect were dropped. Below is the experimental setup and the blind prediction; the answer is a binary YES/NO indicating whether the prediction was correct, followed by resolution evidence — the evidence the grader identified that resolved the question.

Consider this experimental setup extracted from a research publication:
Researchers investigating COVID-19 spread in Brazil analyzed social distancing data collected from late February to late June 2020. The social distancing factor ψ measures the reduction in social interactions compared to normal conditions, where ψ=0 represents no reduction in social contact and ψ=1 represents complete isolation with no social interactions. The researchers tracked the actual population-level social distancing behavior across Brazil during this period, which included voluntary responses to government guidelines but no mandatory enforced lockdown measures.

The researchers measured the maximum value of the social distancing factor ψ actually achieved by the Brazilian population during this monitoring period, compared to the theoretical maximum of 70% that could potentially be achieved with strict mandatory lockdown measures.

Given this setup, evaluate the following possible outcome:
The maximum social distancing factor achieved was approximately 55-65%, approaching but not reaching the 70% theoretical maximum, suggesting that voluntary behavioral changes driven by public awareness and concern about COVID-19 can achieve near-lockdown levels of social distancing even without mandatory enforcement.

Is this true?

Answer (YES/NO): NO